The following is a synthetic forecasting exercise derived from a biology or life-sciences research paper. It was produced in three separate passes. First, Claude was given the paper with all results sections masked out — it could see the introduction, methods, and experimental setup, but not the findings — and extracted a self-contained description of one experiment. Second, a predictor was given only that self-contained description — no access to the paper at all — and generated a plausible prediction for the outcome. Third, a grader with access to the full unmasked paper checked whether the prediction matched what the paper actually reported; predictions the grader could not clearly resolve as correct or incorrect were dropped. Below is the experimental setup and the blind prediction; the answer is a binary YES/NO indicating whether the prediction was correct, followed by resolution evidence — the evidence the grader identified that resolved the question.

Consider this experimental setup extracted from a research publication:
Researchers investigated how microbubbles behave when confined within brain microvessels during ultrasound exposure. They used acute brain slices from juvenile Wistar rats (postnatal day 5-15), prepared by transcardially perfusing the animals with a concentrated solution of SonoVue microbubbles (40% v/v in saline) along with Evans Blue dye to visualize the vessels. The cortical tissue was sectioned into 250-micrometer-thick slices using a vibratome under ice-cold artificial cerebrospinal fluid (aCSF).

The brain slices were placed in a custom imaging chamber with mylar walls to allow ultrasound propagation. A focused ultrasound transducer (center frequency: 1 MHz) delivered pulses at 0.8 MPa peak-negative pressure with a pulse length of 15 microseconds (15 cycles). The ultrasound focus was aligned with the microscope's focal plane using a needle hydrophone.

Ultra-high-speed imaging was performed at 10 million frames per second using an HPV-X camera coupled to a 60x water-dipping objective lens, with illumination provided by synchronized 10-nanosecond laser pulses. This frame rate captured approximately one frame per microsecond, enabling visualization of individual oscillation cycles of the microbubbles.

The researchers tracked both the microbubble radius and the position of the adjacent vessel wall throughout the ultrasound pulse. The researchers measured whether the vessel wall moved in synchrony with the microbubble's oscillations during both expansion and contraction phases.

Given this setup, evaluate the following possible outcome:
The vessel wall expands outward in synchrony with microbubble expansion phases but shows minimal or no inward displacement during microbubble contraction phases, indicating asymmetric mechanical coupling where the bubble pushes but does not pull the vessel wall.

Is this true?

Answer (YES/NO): YES